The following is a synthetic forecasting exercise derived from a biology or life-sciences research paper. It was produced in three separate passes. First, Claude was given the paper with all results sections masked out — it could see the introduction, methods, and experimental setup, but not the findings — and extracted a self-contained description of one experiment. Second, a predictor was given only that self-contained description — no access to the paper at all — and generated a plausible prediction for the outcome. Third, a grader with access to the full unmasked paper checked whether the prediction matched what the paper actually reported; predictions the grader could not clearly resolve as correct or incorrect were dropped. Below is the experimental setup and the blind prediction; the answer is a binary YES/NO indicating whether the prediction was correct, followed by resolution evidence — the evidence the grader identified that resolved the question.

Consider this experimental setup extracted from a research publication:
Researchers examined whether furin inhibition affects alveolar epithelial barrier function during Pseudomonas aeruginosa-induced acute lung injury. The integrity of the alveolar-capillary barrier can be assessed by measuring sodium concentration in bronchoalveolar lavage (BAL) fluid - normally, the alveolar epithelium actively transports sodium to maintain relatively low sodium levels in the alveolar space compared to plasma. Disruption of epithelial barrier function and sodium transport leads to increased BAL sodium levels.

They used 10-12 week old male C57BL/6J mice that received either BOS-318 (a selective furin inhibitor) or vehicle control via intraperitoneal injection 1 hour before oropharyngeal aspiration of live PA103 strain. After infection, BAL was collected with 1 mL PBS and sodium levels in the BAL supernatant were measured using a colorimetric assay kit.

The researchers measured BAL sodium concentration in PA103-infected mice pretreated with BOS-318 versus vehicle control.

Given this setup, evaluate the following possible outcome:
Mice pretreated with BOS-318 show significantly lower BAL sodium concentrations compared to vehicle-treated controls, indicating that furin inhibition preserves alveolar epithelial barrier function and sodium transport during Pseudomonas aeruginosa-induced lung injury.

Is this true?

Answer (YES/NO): NO